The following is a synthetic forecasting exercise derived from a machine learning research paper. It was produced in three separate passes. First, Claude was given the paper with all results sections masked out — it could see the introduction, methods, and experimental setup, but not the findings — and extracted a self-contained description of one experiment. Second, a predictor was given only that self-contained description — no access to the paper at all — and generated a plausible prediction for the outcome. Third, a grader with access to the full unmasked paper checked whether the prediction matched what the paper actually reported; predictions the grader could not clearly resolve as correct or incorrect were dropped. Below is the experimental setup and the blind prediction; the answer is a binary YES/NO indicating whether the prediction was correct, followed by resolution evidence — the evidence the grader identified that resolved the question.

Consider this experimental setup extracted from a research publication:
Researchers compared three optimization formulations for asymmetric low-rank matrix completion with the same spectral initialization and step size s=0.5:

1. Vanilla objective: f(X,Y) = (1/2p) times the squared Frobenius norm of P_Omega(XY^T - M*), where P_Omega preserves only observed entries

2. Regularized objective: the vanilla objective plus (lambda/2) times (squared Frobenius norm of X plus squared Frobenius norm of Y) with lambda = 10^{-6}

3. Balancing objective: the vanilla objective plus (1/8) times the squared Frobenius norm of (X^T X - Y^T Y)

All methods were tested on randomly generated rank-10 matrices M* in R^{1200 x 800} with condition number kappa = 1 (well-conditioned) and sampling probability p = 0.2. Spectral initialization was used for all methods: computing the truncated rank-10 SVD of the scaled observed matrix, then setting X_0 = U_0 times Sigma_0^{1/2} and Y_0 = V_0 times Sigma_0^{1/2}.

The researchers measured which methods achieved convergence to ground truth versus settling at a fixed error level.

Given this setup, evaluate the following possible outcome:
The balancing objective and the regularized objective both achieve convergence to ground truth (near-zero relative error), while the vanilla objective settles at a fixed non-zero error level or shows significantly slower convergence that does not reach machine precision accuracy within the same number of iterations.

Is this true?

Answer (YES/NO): NO